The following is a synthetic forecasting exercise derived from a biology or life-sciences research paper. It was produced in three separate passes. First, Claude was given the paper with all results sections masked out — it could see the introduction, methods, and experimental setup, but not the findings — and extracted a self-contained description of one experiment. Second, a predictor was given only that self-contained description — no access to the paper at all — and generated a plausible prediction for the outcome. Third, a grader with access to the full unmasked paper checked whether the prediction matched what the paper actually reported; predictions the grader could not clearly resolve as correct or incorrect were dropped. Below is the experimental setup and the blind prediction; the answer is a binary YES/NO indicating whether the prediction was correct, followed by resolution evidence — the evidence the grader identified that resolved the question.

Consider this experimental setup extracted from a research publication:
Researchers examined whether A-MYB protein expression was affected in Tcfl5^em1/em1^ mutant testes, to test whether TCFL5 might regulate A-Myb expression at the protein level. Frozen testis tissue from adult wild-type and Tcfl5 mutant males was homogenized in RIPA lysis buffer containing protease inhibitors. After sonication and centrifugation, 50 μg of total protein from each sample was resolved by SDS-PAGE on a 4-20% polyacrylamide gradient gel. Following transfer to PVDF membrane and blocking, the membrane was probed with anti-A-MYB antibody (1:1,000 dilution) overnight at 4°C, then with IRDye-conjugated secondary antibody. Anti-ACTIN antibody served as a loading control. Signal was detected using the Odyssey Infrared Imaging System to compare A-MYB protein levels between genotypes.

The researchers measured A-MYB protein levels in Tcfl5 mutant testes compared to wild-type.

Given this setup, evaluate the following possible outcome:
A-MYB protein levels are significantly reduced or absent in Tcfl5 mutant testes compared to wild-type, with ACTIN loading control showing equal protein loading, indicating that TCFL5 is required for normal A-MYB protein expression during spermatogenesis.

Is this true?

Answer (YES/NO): YES